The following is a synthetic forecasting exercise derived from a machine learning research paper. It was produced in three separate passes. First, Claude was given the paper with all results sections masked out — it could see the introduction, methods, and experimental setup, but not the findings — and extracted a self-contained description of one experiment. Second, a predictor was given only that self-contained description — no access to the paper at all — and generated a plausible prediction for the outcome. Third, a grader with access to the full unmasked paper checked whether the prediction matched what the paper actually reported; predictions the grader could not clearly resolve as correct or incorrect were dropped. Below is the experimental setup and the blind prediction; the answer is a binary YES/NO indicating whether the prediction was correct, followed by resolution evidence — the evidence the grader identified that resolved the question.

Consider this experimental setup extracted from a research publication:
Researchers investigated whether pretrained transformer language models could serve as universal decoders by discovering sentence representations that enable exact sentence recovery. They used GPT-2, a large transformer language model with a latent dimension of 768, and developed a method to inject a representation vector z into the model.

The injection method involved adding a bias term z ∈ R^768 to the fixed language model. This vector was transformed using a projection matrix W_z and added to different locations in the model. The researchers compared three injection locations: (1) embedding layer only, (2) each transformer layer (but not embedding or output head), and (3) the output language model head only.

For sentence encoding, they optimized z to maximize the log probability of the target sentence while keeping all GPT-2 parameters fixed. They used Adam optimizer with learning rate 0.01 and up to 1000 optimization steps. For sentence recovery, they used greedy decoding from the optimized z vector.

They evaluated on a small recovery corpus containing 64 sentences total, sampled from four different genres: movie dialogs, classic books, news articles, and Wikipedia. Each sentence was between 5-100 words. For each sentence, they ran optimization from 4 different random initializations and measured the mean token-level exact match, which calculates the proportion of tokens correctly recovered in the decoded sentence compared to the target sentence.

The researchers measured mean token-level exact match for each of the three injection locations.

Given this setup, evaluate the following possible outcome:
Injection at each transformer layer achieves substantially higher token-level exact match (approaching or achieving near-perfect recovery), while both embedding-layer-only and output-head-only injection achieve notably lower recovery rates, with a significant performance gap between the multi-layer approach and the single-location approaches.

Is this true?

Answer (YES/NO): YES